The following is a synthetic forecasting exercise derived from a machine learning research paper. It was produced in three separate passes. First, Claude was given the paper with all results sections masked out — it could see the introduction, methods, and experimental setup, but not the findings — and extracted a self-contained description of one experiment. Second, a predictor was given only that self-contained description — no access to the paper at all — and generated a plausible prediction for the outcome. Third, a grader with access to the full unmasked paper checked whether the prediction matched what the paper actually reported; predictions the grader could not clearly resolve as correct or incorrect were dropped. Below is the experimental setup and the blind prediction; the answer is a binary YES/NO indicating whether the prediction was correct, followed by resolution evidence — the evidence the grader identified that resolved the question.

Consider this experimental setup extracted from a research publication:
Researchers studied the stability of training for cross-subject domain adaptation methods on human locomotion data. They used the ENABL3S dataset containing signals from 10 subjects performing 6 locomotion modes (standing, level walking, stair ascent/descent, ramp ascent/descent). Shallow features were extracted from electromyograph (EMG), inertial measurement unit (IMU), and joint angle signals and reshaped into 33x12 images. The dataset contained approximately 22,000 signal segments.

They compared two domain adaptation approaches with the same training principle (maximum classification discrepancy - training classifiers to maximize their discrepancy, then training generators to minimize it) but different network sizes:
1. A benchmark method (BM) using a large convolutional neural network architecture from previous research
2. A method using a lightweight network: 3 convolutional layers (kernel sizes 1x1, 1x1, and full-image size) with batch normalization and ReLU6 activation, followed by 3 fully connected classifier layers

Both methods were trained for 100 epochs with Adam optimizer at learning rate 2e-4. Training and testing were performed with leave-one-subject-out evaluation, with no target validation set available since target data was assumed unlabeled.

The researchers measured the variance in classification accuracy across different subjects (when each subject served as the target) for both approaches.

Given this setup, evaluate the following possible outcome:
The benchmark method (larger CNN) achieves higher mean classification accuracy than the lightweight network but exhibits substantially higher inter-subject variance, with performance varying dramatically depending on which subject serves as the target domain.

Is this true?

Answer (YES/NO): NO